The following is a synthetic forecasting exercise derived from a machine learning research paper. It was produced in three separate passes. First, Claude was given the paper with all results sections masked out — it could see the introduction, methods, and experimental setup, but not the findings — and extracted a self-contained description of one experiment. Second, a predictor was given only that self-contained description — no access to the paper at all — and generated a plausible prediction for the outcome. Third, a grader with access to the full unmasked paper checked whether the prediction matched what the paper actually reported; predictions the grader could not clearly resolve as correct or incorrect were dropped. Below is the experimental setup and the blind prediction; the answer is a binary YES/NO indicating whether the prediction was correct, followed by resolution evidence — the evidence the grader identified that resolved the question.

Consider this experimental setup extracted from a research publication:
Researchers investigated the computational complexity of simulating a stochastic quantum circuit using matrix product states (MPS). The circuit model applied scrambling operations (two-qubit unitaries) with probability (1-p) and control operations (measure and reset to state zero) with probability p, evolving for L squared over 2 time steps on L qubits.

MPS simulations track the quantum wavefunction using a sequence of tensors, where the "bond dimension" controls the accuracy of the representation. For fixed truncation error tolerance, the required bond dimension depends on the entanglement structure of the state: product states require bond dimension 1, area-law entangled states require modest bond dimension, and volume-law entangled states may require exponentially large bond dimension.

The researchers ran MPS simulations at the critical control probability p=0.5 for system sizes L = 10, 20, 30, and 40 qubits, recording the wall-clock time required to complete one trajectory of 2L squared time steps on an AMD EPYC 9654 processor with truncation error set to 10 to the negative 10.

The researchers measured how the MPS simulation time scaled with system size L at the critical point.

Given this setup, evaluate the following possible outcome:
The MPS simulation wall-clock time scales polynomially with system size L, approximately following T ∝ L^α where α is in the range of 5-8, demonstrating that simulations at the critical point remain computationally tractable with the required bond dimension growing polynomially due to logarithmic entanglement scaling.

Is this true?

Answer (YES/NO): NO